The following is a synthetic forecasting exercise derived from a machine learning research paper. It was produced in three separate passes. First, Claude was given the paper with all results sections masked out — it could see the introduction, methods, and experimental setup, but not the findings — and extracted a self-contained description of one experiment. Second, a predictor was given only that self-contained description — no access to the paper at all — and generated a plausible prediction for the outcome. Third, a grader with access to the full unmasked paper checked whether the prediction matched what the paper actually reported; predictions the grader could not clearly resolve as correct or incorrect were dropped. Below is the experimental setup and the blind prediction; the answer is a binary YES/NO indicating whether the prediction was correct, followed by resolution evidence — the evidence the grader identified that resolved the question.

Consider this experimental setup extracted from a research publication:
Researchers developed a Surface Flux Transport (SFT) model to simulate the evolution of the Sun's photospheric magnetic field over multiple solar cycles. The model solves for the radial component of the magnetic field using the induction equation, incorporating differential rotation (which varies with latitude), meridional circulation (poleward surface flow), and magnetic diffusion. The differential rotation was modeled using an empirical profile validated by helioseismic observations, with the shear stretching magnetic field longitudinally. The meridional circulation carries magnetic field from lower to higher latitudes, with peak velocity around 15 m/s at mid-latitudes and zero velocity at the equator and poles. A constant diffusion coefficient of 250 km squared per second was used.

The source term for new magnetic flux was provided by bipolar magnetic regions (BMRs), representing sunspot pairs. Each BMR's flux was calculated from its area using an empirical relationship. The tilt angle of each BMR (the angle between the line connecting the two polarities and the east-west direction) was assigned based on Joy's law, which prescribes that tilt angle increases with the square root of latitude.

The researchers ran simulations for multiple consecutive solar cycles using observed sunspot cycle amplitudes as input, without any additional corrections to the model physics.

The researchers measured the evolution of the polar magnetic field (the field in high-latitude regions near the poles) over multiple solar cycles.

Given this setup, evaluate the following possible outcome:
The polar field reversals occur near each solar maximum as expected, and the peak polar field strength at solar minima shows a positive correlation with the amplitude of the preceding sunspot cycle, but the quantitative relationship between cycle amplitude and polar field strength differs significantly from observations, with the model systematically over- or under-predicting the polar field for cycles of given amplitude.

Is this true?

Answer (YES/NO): NO